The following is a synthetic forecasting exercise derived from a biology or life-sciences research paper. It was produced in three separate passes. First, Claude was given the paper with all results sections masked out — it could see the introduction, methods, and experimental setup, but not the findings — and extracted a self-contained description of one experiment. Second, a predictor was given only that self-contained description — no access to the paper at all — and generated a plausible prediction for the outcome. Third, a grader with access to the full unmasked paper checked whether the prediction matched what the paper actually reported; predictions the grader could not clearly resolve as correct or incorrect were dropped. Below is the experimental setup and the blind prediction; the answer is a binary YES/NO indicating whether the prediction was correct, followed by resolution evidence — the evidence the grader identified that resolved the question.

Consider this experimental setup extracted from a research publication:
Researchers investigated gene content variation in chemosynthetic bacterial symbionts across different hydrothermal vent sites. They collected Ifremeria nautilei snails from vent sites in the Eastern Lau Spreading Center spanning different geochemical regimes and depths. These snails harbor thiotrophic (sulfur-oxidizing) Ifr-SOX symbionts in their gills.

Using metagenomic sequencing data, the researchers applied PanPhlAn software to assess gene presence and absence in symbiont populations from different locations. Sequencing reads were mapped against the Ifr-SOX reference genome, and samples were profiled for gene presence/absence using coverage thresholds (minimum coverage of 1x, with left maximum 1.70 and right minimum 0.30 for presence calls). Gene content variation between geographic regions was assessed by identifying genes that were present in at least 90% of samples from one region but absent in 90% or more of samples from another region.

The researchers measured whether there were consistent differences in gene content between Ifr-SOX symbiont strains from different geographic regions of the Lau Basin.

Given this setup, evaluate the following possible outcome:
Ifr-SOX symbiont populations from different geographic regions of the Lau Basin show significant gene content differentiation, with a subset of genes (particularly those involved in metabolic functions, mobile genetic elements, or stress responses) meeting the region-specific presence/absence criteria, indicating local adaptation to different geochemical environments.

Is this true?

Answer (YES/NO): YES